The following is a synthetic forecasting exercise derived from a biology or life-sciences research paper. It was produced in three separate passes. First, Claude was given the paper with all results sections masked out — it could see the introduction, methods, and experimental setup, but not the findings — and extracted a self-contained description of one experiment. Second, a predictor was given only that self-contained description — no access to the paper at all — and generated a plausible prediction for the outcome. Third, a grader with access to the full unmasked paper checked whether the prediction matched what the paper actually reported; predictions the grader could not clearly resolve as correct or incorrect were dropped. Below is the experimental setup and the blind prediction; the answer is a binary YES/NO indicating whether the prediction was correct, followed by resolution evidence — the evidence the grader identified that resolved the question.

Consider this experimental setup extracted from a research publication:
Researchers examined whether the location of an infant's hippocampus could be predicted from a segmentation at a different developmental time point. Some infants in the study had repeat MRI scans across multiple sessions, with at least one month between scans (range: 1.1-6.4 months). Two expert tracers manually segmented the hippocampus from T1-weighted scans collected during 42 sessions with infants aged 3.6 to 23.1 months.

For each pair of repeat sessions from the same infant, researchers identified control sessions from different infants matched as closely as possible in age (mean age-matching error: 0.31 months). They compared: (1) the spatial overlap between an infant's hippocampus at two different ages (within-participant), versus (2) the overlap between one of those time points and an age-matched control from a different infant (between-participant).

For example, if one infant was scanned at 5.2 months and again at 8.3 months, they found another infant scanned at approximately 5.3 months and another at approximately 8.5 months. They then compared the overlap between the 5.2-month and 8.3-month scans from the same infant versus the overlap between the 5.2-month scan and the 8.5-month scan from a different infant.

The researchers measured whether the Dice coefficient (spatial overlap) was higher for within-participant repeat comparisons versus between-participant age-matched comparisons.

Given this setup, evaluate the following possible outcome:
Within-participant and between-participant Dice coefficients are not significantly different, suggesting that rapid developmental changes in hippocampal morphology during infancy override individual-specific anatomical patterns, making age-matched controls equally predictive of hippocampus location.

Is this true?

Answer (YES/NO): NO